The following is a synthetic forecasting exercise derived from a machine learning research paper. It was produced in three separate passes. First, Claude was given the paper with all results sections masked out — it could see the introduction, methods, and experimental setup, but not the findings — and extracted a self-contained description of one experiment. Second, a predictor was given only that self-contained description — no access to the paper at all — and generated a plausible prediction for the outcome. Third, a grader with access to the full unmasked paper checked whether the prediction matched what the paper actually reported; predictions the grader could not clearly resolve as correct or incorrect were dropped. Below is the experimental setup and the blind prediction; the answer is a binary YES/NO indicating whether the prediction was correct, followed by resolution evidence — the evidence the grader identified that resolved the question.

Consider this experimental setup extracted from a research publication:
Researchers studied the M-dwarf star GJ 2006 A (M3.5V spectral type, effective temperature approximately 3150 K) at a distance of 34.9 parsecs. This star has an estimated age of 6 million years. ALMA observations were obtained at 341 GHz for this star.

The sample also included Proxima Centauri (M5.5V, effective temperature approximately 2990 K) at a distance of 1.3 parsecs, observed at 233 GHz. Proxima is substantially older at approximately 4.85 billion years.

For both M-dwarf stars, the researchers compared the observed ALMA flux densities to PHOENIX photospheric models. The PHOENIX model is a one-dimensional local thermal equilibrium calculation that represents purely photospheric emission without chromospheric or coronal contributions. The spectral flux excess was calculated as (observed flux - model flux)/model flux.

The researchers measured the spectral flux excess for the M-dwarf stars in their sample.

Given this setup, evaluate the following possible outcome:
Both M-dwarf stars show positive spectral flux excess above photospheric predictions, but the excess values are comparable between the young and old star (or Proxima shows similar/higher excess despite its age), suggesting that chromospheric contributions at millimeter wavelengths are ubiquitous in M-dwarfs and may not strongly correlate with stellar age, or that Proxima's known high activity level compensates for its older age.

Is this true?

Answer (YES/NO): NO